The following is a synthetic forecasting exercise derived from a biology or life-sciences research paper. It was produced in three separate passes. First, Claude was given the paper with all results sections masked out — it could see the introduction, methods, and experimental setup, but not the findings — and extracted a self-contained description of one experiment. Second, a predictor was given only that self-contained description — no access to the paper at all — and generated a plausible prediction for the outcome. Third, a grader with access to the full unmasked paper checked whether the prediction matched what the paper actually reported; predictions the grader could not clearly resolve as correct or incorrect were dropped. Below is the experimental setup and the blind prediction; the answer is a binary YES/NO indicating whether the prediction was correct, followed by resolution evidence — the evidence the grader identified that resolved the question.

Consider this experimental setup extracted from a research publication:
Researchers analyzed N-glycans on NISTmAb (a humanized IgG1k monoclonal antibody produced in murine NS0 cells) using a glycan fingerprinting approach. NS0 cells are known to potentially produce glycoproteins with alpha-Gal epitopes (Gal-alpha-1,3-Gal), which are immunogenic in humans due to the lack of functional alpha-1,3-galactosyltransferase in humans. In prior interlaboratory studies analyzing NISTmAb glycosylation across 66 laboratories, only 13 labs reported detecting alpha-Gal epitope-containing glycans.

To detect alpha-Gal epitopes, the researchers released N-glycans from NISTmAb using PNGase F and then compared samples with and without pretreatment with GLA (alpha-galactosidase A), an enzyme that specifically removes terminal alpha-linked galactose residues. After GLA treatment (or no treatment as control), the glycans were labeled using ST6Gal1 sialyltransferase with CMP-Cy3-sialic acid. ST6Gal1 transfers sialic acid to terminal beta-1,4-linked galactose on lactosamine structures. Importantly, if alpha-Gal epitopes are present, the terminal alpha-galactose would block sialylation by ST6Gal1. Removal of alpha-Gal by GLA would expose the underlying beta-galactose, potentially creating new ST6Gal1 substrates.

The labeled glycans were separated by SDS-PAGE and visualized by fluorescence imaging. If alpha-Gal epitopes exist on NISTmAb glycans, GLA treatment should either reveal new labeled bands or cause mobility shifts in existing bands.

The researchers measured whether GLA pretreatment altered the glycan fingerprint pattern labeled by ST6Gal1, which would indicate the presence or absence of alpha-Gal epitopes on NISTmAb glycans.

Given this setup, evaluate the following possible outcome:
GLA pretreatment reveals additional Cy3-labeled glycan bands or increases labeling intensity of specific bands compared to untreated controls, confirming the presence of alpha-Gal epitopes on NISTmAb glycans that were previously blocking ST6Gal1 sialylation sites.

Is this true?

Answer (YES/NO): NO